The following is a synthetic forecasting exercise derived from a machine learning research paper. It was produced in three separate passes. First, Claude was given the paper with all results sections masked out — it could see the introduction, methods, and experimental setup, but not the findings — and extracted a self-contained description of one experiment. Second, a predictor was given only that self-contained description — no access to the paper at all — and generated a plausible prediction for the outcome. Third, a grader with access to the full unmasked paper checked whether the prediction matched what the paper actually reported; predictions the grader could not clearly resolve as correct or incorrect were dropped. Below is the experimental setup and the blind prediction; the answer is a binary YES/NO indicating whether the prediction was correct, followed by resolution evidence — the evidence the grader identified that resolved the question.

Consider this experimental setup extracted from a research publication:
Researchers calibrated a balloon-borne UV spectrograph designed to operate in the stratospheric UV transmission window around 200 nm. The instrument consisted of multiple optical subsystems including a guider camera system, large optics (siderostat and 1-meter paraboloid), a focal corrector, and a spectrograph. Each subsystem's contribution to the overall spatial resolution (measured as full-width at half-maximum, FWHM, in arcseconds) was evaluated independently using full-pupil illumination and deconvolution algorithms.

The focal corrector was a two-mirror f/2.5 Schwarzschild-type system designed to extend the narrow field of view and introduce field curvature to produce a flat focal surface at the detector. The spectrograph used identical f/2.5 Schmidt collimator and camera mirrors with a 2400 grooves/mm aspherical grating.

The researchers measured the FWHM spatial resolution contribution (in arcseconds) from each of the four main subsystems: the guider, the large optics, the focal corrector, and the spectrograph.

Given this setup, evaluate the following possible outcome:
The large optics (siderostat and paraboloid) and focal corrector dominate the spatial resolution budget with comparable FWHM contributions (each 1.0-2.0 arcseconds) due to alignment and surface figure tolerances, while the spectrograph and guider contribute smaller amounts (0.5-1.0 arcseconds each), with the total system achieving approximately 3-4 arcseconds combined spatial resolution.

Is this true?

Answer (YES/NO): NO